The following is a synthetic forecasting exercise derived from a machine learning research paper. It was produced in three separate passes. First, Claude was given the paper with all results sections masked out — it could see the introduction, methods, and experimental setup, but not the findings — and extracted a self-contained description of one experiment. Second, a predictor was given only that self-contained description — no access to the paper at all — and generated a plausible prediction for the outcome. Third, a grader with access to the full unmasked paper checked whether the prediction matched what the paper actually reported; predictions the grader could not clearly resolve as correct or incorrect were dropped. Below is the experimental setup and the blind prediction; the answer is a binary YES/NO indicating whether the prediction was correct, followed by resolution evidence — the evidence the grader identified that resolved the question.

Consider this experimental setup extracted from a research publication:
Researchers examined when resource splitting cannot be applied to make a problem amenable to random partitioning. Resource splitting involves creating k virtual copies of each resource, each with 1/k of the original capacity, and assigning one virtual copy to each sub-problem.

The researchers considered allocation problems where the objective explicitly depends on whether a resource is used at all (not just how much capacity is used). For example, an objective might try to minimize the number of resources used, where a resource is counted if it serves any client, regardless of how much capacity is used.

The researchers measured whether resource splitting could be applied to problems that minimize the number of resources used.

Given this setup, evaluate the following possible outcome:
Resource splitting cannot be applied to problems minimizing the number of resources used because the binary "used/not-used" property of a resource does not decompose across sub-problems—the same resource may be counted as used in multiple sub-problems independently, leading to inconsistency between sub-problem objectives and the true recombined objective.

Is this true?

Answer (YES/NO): YES